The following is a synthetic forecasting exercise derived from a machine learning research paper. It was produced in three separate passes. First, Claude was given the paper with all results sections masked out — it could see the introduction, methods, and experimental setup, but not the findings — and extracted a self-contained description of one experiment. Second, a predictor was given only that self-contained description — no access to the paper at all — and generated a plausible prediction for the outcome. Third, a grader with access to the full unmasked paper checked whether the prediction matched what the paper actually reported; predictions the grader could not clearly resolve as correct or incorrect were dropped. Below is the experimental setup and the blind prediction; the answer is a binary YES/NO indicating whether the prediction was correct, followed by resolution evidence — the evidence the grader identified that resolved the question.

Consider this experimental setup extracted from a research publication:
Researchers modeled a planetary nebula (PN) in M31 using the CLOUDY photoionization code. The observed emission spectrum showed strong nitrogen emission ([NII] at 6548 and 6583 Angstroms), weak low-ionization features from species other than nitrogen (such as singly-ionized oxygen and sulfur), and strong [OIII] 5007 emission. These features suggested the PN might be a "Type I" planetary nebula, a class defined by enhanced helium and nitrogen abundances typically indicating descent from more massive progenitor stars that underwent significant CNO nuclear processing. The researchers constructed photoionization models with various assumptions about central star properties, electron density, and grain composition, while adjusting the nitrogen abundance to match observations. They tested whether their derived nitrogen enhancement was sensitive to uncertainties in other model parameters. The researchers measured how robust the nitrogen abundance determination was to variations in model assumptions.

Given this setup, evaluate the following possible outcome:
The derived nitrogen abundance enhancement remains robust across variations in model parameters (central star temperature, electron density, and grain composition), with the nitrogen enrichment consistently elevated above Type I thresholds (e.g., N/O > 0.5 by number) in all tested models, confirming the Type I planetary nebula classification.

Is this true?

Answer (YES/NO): NO